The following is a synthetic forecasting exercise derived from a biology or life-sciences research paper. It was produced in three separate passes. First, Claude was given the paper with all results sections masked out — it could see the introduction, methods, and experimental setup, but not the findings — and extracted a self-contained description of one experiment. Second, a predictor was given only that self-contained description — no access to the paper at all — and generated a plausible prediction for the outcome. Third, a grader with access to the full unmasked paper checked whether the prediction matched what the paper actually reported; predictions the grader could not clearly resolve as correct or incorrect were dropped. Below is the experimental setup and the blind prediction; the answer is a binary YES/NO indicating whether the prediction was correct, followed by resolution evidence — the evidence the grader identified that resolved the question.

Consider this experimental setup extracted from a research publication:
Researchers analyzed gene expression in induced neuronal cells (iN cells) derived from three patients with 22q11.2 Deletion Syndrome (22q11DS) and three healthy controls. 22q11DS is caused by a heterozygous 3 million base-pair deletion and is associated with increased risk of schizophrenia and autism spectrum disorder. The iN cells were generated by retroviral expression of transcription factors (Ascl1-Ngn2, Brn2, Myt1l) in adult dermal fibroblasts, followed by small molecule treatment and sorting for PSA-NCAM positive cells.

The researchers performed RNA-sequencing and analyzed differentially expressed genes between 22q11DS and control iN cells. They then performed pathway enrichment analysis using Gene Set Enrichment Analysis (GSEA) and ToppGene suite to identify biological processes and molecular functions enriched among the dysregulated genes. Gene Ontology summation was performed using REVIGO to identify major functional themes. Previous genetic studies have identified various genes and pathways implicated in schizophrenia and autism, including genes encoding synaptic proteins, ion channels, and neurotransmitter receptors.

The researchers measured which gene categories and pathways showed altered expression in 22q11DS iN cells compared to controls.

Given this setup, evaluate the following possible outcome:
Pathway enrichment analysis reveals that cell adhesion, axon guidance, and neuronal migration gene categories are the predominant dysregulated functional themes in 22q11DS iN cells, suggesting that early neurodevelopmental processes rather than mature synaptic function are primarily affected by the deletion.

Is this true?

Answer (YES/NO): NO